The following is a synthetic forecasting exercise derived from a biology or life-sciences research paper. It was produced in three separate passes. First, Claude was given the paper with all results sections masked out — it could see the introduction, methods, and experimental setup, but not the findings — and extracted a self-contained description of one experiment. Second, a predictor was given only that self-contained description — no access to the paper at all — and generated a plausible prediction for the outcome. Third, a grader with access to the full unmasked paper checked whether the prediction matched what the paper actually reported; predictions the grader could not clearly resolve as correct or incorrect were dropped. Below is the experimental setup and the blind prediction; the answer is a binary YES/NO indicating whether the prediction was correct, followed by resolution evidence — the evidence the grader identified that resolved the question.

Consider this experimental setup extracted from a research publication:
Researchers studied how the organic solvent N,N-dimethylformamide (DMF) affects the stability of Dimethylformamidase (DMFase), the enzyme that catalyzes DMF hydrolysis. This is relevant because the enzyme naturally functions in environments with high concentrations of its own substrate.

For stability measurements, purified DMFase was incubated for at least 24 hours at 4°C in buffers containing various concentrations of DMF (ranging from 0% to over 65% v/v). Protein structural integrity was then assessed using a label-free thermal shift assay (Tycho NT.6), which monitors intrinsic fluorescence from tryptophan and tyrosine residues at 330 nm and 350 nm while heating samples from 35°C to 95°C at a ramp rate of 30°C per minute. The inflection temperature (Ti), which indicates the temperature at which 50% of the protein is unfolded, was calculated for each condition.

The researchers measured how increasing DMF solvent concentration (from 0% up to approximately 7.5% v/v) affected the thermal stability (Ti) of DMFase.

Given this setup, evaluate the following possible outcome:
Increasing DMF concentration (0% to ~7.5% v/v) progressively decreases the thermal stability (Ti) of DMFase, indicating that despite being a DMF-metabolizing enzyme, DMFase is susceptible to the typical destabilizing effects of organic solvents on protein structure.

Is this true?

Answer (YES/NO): NO